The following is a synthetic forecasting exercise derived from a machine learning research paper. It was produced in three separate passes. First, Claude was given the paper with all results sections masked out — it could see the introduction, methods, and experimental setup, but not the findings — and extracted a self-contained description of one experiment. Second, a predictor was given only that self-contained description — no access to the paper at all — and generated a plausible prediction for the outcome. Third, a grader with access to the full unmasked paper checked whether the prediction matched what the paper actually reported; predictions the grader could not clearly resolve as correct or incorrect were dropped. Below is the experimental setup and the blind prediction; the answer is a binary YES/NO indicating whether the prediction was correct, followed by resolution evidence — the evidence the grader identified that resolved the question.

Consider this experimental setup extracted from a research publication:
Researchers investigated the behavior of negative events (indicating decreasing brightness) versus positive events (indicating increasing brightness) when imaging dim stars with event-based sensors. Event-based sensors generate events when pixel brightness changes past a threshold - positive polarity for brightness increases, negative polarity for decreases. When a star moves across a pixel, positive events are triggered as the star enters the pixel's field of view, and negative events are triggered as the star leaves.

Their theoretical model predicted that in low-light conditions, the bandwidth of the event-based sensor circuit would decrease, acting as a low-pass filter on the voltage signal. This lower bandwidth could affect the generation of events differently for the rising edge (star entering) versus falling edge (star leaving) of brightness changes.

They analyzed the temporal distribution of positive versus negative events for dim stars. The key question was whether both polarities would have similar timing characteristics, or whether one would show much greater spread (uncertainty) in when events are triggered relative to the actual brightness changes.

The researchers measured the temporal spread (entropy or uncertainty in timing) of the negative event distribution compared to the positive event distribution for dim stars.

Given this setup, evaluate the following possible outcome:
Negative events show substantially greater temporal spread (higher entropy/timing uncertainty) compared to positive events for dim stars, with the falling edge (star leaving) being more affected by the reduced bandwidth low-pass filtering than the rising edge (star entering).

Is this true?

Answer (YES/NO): YES